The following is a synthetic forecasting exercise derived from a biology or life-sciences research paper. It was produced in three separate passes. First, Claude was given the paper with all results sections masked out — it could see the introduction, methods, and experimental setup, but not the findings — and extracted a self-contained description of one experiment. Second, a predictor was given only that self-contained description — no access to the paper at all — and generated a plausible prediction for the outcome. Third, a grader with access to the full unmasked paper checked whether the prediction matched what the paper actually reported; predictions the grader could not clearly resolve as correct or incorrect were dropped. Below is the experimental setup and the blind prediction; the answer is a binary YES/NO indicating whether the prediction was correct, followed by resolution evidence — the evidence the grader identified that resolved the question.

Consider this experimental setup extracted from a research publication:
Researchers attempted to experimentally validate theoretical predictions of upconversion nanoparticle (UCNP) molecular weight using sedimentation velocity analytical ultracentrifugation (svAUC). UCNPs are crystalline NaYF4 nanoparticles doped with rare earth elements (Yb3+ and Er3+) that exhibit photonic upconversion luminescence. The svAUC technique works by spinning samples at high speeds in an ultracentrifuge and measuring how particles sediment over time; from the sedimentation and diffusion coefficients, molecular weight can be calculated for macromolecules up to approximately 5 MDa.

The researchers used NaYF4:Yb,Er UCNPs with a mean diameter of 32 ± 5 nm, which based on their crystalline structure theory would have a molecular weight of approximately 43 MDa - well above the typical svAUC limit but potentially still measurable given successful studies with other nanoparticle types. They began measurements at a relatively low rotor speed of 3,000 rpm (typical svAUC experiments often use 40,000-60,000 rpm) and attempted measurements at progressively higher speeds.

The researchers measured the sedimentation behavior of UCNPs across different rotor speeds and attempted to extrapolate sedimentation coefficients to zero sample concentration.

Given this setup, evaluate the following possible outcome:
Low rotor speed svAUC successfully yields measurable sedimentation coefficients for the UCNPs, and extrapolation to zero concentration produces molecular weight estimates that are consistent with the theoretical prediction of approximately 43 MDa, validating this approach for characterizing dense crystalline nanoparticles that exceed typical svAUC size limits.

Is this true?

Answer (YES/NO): NO